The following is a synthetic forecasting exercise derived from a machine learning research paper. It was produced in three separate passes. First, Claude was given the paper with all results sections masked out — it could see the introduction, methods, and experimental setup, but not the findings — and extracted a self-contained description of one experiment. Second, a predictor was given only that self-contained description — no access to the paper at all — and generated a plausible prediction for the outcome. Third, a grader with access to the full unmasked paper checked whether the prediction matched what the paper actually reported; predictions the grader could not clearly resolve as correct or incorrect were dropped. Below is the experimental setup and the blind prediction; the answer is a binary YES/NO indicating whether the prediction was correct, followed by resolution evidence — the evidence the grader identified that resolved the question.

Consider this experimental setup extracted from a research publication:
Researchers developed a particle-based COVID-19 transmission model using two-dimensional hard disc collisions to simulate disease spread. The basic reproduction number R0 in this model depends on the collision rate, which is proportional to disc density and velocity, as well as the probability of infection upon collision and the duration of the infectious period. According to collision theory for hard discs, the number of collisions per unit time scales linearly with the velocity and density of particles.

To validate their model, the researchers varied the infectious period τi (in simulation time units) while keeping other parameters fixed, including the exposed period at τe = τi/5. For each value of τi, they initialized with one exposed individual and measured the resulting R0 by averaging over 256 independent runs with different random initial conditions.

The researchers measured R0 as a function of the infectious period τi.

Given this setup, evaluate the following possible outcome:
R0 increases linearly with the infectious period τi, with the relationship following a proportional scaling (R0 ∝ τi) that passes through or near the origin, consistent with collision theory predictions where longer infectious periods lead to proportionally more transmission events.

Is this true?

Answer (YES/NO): YES